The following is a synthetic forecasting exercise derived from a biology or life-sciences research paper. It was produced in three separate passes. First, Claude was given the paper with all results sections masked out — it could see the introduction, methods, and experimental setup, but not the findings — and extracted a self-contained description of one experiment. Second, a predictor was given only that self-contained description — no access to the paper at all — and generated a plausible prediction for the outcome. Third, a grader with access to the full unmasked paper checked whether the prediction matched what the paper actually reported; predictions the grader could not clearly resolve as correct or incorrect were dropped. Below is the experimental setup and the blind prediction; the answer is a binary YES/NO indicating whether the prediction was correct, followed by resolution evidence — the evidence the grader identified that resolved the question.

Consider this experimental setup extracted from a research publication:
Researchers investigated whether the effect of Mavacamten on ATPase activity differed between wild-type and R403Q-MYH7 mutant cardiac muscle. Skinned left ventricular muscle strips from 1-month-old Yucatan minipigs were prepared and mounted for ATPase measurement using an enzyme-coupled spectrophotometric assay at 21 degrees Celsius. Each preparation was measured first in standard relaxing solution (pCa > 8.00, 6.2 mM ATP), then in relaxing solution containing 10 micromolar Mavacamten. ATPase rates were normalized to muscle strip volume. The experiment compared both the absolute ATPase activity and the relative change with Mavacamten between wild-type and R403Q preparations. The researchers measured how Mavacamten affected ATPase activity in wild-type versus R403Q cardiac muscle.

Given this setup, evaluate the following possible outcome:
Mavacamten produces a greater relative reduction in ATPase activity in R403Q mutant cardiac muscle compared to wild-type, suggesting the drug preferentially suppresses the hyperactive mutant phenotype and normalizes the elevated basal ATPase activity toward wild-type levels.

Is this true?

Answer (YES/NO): YES